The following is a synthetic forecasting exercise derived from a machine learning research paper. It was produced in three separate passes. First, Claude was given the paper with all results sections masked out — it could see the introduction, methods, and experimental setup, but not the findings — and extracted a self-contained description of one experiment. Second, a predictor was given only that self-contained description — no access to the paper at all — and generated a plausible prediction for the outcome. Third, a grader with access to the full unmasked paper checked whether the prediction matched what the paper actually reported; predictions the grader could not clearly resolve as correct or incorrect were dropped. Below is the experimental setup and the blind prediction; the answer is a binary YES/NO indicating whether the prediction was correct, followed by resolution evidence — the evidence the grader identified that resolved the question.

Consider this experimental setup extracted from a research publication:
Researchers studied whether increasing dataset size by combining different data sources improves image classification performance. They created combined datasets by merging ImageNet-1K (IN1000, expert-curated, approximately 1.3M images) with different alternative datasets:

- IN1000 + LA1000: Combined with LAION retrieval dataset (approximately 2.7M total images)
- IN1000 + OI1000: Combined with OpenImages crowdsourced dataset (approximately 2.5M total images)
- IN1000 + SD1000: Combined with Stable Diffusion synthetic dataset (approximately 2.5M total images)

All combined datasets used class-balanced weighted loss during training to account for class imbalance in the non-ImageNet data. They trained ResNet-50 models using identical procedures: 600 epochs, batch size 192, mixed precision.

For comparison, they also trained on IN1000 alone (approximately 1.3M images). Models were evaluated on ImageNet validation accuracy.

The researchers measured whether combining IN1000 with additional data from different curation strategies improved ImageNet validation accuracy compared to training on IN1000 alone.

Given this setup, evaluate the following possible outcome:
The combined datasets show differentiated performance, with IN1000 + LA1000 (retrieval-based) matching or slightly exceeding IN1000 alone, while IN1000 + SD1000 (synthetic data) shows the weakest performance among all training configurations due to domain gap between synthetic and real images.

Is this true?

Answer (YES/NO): NO